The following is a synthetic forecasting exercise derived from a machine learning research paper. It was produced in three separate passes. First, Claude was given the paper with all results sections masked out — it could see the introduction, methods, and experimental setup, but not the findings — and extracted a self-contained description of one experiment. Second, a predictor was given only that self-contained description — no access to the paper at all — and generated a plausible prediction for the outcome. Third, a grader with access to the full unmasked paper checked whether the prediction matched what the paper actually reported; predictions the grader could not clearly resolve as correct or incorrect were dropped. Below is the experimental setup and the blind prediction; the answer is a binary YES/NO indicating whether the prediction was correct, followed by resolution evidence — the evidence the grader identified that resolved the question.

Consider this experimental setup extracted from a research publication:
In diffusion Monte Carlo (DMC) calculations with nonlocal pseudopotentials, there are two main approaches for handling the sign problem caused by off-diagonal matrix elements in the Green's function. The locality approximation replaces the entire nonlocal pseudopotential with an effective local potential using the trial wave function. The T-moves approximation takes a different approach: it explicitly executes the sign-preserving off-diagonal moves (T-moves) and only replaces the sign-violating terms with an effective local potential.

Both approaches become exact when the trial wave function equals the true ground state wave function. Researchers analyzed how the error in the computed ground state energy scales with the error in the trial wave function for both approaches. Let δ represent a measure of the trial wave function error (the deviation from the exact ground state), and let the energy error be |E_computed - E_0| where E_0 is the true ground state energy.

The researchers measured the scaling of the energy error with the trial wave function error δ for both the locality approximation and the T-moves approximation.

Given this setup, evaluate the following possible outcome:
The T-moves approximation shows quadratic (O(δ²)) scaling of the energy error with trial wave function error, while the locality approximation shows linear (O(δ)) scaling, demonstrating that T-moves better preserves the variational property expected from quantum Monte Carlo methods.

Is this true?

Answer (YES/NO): NO